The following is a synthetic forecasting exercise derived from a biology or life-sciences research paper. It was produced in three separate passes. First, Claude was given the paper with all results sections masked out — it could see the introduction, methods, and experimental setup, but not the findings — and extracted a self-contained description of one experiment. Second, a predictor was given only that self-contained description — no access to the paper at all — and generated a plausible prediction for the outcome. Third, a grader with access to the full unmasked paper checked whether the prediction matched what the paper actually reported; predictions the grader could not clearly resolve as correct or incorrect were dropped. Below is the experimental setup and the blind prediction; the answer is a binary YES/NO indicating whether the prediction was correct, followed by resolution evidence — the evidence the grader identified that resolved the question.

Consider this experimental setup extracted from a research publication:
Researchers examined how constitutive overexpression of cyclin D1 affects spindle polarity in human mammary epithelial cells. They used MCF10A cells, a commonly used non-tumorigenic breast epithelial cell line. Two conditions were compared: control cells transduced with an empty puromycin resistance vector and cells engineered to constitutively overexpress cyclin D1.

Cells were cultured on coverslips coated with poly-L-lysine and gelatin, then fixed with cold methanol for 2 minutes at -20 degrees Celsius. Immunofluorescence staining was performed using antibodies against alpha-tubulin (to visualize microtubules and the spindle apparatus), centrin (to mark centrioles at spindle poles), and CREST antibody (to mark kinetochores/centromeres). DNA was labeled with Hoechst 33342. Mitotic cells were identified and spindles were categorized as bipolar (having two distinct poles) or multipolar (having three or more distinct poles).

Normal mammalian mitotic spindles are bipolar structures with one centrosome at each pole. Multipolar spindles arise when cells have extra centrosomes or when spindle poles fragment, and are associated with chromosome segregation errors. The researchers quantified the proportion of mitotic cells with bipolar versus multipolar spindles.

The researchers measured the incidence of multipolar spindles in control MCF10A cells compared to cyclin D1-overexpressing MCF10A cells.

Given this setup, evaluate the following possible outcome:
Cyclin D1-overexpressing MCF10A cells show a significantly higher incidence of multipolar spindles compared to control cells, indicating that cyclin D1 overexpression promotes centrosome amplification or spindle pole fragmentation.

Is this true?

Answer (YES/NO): YES